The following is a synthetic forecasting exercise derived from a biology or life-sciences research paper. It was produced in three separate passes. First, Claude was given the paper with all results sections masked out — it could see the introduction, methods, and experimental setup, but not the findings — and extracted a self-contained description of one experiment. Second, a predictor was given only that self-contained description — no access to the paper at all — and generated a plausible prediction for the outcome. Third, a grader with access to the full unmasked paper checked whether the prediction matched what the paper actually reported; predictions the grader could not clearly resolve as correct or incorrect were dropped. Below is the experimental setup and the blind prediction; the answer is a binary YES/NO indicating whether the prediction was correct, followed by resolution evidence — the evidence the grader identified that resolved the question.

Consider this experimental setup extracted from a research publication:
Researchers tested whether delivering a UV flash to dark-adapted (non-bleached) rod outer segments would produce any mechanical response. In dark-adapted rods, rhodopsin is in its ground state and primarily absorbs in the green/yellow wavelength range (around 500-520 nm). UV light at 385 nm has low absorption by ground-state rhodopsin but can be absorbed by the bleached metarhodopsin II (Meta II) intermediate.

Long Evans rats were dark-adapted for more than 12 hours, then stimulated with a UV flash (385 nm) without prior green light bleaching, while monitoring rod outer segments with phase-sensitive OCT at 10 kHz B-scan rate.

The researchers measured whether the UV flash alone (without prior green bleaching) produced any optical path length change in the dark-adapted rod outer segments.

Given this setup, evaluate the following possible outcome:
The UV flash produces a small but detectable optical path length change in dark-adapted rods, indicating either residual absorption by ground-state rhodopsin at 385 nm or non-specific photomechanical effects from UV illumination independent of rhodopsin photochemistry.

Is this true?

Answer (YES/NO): NO